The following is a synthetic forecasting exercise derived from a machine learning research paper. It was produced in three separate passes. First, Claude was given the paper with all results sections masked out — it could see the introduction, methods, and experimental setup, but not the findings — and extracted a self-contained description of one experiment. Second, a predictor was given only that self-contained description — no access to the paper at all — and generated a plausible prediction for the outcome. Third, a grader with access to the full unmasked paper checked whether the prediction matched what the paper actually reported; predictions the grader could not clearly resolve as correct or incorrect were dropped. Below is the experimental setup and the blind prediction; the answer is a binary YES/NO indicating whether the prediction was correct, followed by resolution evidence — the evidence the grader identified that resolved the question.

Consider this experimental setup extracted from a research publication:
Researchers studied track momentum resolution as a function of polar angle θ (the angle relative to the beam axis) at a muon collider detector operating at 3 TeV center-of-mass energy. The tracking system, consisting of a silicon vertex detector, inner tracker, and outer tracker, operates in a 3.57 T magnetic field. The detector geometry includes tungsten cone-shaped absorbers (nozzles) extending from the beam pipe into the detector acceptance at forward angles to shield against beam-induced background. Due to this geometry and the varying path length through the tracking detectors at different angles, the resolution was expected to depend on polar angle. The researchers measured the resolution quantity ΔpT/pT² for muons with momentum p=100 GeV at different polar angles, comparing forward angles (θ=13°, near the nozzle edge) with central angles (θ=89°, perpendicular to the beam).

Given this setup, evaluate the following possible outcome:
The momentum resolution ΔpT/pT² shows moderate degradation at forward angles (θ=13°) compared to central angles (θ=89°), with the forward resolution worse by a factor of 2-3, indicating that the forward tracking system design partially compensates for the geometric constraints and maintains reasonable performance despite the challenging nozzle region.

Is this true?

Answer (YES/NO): NO